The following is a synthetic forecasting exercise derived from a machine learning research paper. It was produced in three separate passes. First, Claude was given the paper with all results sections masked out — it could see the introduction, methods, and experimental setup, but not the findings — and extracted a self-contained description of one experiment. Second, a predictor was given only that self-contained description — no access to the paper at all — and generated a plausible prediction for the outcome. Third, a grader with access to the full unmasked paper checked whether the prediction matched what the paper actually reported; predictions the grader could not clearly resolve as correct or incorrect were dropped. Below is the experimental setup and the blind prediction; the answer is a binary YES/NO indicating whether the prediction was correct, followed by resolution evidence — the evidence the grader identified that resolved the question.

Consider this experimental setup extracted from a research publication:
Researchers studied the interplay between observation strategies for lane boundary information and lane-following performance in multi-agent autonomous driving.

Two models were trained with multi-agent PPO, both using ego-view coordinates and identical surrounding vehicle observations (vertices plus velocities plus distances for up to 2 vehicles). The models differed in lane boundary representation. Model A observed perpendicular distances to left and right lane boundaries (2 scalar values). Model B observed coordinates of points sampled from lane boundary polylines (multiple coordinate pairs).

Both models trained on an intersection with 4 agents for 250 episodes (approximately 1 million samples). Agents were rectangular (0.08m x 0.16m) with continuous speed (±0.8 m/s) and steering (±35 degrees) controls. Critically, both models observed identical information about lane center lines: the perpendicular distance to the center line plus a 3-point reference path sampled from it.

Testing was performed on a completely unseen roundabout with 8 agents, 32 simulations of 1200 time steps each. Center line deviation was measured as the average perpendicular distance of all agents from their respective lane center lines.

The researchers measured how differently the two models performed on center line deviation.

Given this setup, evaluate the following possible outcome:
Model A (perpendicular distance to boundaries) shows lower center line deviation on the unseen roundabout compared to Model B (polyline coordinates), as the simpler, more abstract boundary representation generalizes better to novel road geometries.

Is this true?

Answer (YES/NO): NO